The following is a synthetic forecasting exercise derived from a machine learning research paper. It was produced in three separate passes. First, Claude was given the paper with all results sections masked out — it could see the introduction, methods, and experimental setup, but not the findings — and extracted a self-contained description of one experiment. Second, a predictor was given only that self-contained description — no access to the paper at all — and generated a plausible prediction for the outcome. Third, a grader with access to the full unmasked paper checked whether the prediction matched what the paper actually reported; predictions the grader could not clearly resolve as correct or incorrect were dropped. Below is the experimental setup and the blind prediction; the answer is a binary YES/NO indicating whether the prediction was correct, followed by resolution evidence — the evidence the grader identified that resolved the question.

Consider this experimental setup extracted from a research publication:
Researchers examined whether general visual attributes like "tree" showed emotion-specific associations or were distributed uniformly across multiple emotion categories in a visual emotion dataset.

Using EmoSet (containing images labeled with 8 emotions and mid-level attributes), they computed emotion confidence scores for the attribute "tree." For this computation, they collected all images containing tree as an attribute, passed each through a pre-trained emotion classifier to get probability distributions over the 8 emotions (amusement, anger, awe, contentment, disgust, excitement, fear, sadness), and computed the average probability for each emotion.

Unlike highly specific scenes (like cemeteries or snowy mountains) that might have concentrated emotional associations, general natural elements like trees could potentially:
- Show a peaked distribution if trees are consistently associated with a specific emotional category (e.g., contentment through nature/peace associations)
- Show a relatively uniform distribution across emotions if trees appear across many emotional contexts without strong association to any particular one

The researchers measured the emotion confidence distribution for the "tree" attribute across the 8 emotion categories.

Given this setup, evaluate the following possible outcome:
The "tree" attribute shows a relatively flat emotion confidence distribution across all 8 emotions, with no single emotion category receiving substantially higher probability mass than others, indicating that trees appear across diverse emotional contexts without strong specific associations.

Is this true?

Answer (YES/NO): YES